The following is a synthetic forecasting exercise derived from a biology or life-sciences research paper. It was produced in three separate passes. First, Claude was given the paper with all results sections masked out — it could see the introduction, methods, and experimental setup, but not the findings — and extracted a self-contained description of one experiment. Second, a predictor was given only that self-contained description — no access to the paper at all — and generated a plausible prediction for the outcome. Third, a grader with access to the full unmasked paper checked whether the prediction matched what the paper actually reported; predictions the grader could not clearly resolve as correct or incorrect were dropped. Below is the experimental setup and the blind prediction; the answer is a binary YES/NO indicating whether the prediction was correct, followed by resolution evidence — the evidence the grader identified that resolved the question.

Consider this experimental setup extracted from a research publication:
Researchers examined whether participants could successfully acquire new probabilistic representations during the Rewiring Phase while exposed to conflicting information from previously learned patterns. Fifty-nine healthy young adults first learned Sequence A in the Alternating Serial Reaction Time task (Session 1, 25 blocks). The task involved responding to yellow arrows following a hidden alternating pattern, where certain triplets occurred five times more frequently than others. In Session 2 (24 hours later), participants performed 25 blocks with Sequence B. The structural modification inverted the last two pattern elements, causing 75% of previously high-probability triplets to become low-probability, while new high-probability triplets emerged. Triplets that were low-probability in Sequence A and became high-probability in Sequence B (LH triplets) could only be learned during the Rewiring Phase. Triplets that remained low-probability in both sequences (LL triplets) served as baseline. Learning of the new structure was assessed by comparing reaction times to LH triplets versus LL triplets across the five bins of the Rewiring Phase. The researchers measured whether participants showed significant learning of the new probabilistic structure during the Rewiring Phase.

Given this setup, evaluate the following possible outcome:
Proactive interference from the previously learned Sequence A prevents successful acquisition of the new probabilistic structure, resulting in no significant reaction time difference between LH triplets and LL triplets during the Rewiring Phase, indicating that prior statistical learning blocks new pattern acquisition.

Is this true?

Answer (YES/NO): NO